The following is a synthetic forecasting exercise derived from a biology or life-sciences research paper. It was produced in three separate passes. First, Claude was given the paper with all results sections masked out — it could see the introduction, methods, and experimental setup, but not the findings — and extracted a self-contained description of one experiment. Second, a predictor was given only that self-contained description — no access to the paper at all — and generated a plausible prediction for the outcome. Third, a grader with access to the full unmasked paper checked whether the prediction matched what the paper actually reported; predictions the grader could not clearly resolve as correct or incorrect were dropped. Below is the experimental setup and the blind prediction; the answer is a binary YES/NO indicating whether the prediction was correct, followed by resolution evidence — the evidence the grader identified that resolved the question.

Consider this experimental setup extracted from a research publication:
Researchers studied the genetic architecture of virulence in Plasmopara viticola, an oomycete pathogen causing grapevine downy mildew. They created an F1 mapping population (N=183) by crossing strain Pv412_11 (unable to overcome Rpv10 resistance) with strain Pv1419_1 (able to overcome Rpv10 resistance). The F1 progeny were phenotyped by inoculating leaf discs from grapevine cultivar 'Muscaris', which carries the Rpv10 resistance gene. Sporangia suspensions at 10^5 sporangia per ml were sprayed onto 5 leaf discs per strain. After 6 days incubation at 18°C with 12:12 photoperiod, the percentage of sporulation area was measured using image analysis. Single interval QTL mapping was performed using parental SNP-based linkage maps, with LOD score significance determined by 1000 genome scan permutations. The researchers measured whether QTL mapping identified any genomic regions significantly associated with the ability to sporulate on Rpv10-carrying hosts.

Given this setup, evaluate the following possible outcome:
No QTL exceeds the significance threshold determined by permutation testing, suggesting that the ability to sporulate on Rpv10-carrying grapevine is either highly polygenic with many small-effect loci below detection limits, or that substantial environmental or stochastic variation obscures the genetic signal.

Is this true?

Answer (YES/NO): NO